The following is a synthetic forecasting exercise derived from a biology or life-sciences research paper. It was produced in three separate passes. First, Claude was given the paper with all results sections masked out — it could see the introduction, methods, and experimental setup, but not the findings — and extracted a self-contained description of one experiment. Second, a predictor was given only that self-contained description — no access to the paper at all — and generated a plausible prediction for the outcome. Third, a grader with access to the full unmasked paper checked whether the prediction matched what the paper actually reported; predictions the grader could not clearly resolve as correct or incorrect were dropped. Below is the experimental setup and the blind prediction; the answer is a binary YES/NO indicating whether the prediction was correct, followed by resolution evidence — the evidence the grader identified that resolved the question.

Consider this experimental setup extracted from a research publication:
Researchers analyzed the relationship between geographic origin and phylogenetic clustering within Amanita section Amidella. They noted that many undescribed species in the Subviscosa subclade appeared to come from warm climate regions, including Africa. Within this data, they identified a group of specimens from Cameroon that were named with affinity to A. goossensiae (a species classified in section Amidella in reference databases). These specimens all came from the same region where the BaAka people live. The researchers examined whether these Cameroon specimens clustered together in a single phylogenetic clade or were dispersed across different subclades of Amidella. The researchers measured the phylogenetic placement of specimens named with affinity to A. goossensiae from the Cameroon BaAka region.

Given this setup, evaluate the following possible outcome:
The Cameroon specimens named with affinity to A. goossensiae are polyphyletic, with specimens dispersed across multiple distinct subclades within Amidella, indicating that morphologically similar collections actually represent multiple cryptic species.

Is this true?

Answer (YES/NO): YES